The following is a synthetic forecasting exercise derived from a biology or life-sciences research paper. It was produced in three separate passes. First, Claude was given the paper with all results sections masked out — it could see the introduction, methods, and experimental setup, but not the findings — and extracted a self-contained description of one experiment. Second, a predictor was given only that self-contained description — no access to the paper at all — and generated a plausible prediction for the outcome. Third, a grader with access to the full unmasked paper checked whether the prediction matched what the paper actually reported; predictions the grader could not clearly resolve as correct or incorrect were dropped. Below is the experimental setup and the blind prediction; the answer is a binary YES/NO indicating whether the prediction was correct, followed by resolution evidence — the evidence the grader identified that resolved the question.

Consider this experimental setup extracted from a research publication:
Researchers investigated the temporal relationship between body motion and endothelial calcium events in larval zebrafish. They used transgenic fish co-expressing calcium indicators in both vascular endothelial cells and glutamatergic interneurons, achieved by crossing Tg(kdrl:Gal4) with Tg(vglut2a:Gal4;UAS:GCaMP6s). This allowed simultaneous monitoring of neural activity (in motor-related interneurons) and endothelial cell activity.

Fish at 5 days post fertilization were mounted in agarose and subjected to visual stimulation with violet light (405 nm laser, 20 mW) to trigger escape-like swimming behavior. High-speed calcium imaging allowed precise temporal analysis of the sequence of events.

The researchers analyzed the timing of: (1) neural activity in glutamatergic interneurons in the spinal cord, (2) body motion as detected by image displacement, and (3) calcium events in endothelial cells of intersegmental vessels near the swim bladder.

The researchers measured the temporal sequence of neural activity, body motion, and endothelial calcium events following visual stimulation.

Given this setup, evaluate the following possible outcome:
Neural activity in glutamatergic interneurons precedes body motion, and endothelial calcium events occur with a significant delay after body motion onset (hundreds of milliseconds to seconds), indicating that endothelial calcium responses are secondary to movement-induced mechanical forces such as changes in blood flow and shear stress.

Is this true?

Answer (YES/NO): NO